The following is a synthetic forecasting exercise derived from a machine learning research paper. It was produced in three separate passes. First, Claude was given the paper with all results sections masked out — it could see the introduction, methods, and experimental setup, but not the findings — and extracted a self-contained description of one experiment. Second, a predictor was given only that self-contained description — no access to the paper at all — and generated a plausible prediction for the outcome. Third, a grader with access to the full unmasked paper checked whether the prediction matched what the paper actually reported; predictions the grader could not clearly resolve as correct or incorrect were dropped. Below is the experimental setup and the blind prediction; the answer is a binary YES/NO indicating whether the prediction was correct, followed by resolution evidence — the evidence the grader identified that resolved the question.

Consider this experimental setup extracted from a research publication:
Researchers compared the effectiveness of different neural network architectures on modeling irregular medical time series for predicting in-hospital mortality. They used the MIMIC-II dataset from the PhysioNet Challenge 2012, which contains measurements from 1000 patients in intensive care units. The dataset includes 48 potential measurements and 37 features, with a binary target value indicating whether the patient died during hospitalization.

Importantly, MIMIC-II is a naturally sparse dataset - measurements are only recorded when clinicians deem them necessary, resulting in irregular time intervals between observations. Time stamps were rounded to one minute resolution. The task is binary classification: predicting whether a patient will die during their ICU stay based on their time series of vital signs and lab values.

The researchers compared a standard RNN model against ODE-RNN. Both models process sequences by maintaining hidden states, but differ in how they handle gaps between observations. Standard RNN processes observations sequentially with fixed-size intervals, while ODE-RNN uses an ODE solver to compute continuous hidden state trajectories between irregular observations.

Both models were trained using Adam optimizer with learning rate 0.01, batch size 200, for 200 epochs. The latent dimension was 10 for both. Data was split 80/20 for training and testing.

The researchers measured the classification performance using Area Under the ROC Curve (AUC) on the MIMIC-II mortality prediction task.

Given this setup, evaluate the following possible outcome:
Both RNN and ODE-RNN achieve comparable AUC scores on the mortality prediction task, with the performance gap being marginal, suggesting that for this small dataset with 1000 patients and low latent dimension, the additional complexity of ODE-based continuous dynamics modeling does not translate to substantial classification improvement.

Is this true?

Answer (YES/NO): NO